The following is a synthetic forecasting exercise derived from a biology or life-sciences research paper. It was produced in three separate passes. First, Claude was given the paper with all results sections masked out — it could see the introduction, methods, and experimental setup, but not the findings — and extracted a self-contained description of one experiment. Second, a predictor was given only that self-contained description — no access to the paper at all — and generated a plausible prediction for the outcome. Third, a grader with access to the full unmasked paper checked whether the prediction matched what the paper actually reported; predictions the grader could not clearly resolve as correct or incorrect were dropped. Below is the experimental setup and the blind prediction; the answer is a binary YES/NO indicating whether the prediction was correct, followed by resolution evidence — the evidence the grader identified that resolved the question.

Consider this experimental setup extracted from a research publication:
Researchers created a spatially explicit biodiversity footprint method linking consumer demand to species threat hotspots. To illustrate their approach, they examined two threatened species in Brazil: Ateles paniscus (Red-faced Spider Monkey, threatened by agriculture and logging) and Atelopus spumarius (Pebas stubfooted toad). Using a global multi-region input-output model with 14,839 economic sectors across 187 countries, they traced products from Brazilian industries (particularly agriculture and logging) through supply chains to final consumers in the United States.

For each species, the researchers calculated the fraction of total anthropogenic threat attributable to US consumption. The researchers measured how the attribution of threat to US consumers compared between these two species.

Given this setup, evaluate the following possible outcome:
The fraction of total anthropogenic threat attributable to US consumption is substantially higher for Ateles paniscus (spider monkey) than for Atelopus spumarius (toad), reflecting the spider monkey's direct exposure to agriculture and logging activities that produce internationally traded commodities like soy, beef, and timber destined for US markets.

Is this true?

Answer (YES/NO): NO